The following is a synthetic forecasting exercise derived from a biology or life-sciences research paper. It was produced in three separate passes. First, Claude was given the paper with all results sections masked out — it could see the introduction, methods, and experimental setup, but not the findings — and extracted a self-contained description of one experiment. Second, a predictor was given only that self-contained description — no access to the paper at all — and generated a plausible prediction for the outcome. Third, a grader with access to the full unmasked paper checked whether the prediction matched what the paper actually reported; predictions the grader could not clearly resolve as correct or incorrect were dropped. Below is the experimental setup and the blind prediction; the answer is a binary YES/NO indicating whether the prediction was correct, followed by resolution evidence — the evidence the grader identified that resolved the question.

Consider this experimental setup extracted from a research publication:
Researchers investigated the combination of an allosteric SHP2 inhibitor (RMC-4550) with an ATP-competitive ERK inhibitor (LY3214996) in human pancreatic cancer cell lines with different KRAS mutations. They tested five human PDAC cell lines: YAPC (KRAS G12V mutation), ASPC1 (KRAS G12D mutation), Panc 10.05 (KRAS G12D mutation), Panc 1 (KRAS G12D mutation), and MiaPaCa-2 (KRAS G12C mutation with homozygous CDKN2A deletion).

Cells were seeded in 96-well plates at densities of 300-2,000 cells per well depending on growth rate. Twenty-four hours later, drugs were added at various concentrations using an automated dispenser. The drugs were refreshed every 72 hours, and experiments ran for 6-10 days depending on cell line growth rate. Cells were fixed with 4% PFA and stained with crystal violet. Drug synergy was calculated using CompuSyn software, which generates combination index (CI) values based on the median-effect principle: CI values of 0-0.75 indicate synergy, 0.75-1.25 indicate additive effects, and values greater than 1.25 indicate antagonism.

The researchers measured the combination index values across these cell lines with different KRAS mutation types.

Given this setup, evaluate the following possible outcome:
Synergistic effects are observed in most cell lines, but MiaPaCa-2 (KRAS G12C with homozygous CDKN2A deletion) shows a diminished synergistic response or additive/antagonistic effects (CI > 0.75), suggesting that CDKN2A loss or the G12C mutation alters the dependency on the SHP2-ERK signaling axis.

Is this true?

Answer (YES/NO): NO